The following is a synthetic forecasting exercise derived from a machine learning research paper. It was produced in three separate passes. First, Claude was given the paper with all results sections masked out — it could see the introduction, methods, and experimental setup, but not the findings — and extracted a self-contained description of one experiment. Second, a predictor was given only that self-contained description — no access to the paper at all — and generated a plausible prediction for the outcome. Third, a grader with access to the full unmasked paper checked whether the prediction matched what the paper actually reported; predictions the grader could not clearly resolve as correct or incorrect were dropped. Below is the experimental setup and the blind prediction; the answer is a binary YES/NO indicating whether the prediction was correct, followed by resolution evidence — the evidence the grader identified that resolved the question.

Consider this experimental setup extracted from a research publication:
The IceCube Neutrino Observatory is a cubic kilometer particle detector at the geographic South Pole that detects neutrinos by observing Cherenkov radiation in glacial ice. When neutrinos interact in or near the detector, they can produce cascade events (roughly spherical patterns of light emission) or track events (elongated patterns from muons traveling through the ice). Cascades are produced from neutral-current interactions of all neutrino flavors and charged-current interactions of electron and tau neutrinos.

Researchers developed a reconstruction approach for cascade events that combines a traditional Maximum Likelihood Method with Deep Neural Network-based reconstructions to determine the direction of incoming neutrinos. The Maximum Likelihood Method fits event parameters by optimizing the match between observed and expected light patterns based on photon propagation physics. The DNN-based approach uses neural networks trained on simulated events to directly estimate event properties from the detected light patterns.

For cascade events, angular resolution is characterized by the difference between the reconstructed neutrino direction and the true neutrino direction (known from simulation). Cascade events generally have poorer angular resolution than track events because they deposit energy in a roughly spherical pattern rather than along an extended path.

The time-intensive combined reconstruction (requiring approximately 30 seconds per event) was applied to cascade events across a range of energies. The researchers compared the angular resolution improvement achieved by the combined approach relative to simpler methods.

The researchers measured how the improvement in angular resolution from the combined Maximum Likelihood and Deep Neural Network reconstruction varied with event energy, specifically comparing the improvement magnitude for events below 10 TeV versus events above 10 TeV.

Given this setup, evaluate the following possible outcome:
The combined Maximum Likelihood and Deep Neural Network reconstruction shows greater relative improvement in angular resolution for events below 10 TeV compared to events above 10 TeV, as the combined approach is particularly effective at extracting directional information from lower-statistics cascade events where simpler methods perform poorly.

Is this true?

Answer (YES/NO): YES